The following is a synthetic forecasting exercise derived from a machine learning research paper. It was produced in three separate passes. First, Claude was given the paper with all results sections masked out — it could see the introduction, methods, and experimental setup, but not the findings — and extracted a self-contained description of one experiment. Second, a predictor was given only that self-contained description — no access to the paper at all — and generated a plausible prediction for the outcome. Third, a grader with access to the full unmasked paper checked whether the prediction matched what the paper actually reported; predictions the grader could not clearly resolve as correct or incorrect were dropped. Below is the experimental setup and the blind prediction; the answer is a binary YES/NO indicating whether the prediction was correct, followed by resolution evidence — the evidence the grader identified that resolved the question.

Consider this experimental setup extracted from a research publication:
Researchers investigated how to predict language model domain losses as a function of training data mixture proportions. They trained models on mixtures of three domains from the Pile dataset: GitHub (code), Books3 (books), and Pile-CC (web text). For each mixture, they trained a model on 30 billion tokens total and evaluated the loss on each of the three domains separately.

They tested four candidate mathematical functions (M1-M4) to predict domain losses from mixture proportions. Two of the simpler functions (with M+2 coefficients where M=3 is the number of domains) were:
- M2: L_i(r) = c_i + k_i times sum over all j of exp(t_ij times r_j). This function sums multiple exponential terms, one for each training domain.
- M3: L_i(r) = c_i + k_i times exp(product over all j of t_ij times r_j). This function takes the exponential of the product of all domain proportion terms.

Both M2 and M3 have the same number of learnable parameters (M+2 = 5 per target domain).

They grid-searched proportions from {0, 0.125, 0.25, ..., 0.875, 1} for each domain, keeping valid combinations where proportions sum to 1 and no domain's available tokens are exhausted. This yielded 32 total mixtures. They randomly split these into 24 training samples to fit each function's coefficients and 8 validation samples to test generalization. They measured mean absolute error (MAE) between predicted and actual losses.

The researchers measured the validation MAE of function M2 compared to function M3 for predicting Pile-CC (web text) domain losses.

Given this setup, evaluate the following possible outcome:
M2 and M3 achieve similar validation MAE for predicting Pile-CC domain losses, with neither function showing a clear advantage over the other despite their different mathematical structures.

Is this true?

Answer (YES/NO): NO